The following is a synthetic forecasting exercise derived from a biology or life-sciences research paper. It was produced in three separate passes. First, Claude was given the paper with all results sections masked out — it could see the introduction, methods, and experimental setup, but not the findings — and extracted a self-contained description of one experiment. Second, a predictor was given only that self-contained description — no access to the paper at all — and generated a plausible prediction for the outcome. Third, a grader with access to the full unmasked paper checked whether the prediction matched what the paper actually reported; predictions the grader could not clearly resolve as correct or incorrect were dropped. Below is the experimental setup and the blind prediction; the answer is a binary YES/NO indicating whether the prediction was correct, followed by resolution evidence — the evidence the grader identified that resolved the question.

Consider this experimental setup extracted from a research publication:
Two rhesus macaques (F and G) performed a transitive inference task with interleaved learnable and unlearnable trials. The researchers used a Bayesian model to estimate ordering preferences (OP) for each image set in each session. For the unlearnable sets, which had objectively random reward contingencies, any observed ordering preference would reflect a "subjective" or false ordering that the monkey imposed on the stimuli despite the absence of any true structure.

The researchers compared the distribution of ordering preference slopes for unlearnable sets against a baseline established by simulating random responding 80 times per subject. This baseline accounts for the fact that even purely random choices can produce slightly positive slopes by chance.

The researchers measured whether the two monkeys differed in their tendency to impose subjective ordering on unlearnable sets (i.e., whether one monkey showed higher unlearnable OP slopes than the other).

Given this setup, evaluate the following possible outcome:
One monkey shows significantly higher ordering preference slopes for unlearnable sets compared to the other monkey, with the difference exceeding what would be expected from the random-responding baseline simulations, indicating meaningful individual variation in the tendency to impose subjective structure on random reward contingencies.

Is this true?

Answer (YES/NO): NO